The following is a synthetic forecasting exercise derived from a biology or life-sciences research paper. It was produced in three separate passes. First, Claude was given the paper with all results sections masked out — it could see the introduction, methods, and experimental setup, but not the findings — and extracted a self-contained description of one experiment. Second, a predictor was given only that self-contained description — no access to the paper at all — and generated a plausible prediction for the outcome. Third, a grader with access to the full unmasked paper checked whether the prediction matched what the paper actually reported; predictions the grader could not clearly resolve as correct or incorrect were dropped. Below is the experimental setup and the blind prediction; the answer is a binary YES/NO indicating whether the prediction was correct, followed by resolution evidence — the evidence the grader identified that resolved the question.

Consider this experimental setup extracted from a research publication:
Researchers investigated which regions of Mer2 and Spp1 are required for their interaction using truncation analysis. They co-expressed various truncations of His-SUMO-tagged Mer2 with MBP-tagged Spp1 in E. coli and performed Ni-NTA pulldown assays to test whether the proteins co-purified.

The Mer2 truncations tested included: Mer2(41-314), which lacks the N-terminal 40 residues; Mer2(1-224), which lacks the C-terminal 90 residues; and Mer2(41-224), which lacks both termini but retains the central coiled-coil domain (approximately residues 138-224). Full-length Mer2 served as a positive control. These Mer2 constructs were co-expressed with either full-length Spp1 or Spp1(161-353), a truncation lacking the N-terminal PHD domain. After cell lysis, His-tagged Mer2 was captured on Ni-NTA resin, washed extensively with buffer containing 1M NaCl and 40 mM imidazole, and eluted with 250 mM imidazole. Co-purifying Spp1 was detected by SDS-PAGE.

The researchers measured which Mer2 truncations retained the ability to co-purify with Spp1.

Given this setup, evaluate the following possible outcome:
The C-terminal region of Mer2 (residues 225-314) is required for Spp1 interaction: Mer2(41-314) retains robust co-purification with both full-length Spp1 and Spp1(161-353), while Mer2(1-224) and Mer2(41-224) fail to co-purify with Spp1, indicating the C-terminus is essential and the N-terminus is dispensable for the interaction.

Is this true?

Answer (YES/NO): NO